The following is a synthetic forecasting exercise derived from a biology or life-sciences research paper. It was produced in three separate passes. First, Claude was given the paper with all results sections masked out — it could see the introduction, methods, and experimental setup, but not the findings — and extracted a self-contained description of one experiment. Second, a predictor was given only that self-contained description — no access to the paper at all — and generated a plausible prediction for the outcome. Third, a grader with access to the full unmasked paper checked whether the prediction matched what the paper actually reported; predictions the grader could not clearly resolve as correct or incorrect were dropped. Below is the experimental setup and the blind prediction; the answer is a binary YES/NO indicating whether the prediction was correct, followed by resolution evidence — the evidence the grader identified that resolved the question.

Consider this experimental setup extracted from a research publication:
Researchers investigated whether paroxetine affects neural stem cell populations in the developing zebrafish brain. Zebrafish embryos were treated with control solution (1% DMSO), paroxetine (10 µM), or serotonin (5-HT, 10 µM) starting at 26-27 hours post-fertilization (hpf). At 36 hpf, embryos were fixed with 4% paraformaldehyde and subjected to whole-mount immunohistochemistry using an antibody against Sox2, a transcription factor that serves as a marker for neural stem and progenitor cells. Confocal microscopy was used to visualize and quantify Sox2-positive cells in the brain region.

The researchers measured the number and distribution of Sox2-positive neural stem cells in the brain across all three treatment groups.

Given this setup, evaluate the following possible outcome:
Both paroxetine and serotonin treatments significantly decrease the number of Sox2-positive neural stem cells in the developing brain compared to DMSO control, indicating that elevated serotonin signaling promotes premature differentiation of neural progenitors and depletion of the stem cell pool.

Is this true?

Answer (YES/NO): NO